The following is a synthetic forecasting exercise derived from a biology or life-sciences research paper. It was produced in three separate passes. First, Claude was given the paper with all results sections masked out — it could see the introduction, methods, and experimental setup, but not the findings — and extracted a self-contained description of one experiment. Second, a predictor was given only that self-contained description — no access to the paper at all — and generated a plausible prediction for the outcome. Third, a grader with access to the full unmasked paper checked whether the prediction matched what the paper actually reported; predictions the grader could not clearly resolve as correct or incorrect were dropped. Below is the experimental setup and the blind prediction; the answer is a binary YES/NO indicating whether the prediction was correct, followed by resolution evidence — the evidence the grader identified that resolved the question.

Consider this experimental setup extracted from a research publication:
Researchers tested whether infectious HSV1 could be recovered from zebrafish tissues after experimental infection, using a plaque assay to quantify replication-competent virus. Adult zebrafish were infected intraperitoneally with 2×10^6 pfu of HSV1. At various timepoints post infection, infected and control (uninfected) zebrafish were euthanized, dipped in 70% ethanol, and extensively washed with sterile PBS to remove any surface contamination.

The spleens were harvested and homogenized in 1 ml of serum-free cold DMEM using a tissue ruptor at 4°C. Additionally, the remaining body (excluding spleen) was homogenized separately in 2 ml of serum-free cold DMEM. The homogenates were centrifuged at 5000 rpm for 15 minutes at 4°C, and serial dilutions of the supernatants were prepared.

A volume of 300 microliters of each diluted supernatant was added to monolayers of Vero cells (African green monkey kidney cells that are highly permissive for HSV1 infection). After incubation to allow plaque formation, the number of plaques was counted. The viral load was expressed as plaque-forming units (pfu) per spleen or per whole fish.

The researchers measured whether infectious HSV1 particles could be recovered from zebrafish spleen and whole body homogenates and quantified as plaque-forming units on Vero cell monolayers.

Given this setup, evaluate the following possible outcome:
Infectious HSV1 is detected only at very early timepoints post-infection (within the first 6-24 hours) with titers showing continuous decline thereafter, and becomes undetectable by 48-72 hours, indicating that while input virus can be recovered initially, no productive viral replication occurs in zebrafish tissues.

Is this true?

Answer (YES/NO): NO